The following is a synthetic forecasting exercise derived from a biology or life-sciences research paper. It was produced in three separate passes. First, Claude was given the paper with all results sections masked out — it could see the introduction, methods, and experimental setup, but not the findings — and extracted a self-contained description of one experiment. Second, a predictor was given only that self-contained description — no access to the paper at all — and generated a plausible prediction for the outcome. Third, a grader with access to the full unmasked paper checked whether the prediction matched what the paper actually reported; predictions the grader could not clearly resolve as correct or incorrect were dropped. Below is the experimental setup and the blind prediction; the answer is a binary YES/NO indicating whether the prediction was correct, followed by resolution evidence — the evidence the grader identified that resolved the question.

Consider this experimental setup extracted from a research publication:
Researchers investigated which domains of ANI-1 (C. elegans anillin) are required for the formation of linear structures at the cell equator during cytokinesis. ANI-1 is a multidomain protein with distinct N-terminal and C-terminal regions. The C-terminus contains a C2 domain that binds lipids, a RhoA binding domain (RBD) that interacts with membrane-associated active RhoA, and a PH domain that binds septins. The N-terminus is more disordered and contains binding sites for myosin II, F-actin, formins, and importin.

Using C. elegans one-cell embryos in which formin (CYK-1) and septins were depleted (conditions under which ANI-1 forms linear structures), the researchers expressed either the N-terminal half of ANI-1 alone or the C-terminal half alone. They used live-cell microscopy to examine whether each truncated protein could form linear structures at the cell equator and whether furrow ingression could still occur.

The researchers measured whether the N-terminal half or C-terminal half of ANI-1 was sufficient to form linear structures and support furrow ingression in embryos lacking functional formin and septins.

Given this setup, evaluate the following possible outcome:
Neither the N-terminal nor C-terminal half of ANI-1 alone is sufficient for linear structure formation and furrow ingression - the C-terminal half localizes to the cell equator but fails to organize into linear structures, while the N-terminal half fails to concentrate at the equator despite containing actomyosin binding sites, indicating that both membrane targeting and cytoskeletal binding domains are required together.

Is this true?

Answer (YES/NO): NO